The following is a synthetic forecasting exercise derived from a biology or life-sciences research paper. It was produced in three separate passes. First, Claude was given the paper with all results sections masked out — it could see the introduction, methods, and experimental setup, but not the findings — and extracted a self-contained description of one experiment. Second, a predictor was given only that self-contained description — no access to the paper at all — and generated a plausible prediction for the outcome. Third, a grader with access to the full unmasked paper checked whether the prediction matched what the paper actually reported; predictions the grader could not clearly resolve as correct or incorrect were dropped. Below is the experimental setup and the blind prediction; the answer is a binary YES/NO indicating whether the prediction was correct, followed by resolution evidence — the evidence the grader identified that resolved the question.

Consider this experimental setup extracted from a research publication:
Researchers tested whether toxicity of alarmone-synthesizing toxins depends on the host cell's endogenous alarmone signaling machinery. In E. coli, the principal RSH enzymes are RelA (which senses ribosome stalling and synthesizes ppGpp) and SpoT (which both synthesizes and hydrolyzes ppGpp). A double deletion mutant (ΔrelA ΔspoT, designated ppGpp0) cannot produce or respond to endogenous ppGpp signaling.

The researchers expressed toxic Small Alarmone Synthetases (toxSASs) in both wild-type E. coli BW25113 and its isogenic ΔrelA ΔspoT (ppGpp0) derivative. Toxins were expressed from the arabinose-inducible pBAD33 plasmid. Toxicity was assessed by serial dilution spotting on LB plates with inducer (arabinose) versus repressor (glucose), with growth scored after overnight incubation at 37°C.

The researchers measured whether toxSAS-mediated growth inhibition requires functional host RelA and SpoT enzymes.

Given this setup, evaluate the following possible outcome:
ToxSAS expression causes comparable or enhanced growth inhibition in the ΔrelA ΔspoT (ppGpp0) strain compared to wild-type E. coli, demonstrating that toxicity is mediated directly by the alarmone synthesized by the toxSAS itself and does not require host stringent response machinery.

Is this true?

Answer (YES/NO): YES